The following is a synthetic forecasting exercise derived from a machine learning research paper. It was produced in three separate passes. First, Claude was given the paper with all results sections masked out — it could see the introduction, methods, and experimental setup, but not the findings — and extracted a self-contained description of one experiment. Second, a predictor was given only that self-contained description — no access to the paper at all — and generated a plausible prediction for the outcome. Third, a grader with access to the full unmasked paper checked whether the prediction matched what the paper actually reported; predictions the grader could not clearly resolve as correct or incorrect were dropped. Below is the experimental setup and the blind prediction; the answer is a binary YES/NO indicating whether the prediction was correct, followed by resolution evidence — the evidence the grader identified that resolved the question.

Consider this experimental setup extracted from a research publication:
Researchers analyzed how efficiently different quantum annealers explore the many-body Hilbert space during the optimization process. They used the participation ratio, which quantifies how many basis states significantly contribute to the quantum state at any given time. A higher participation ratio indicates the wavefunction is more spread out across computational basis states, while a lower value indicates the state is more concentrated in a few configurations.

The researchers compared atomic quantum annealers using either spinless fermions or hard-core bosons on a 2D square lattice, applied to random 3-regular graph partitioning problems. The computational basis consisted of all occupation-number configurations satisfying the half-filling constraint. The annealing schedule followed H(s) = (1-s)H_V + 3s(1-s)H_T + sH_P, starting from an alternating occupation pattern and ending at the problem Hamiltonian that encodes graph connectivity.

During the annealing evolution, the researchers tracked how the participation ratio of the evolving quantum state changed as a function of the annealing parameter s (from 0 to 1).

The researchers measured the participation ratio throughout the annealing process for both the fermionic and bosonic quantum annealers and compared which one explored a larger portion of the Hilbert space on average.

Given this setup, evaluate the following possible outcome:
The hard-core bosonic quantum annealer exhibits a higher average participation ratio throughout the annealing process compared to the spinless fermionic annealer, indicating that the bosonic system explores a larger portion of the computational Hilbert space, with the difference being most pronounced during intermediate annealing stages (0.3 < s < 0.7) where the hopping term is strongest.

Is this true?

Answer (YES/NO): YES